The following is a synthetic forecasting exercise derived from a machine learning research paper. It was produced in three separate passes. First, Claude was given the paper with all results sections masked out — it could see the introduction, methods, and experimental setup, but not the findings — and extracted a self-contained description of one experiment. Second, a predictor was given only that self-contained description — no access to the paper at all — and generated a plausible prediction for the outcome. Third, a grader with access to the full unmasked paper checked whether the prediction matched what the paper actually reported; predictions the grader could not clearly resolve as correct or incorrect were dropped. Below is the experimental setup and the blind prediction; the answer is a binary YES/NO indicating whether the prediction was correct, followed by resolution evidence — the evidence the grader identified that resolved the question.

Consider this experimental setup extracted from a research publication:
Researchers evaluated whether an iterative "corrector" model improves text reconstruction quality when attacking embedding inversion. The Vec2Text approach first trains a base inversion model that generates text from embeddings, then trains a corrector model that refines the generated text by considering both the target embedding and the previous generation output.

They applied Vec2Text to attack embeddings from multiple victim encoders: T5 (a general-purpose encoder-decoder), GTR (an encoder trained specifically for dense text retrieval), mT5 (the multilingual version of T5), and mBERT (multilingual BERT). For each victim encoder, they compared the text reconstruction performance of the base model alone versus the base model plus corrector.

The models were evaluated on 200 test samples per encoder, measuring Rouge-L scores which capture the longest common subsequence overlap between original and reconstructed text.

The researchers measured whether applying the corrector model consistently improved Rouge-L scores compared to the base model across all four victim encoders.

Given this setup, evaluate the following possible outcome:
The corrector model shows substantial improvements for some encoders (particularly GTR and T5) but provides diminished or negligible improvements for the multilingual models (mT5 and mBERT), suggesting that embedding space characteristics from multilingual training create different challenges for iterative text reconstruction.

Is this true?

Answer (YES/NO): NO